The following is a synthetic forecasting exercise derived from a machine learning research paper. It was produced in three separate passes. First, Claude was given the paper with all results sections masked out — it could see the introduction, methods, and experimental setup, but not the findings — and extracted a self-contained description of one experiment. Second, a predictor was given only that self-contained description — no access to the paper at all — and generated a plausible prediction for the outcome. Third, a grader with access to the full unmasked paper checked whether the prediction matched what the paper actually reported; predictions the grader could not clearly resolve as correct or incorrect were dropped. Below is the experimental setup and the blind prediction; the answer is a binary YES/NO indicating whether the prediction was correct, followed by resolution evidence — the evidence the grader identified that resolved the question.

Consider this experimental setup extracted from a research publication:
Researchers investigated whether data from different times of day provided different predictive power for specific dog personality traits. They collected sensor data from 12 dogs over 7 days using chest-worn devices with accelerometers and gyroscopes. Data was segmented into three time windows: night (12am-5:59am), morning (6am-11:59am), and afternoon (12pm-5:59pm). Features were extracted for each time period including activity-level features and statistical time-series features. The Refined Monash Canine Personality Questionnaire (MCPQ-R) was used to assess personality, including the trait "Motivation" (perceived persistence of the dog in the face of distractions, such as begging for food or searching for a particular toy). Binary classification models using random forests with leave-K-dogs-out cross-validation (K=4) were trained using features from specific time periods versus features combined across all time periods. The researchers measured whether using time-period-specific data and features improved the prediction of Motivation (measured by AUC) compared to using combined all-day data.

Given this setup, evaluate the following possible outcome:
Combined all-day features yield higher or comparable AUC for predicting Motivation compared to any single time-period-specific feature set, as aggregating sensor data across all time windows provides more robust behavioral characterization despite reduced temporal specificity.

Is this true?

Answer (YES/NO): NO